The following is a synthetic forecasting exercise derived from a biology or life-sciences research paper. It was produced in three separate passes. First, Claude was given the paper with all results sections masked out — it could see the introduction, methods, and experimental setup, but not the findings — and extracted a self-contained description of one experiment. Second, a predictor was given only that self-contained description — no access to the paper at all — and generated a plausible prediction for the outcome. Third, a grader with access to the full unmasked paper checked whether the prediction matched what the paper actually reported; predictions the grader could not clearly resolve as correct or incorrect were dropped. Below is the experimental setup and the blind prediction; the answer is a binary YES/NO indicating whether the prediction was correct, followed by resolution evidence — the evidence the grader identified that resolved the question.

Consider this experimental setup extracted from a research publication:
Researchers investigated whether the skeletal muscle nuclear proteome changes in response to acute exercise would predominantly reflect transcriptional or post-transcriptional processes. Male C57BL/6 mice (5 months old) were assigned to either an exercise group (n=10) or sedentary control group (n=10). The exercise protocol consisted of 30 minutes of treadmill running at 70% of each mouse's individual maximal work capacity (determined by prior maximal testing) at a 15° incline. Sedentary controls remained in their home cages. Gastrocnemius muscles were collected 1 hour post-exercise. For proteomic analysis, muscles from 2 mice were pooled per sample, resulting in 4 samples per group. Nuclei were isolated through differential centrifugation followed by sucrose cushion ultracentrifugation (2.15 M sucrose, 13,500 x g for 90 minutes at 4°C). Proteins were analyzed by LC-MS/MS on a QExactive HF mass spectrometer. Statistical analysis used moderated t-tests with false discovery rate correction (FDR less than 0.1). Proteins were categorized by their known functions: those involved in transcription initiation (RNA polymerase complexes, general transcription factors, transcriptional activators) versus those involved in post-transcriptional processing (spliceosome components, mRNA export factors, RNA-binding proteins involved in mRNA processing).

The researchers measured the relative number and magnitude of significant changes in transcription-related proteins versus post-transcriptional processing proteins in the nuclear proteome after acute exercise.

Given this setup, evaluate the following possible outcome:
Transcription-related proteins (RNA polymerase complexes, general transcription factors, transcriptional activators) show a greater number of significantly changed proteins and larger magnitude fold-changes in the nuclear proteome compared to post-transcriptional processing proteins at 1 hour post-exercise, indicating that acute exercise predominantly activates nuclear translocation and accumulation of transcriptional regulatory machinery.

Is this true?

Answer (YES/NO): NO